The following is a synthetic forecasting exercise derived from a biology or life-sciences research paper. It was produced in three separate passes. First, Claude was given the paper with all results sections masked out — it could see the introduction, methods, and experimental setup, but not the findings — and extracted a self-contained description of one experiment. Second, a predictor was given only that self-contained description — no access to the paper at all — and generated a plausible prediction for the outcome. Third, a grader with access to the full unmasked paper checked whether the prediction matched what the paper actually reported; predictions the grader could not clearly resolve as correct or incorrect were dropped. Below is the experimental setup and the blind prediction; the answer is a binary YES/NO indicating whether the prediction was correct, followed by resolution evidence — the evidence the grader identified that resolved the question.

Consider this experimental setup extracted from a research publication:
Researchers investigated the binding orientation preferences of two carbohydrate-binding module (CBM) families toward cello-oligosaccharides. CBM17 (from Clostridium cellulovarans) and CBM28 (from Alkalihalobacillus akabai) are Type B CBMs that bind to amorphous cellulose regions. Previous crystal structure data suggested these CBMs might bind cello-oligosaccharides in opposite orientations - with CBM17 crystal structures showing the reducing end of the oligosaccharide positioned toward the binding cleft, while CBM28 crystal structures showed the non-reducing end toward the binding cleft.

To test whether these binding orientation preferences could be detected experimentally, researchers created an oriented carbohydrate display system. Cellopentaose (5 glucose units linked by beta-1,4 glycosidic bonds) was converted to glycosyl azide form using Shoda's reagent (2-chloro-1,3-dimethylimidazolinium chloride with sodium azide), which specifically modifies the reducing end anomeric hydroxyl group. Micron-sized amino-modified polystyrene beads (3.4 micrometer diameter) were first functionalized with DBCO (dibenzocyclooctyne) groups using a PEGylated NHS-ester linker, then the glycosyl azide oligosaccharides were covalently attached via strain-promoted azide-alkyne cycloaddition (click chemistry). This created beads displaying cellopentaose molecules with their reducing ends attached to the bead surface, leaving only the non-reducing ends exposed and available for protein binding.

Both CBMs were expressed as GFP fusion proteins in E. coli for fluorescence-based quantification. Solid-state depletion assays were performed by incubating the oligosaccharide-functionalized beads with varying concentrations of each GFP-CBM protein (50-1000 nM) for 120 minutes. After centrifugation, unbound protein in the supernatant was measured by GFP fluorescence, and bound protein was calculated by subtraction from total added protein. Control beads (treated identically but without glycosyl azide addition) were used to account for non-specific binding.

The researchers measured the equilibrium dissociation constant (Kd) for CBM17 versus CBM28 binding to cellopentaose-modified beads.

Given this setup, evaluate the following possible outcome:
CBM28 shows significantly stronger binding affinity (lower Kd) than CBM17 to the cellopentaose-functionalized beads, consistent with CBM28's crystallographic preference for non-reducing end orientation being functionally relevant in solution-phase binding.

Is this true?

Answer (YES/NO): YES